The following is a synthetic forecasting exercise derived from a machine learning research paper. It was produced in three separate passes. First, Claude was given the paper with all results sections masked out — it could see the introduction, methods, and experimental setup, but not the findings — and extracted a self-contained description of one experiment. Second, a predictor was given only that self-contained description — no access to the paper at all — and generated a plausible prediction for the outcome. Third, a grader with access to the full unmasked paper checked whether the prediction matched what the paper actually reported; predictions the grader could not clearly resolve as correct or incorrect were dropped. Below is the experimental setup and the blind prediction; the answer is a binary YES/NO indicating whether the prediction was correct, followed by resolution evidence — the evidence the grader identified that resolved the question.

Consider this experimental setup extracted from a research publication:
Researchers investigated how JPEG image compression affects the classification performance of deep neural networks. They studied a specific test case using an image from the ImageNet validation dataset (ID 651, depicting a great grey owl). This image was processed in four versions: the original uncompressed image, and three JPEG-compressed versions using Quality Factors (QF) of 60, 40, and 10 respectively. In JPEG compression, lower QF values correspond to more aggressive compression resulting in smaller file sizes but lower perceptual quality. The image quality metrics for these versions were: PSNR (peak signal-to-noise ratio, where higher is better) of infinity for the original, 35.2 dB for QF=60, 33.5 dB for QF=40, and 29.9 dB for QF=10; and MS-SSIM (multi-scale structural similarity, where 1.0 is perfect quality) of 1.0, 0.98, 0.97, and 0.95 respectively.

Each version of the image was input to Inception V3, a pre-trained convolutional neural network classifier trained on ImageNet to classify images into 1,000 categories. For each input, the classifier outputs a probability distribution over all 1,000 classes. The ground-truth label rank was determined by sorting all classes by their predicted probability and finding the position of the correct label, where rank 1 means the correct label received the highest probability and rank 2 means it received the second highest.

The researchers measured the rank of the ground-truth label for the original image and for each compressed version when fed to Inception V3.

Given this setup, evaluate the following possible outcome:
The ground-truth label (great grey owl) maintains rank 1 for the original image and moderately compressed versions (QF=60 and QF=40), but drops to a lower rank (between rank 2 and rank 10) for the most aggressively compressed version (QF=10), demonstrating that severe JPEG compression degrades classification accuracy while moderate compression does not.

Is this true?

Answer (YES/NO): NO